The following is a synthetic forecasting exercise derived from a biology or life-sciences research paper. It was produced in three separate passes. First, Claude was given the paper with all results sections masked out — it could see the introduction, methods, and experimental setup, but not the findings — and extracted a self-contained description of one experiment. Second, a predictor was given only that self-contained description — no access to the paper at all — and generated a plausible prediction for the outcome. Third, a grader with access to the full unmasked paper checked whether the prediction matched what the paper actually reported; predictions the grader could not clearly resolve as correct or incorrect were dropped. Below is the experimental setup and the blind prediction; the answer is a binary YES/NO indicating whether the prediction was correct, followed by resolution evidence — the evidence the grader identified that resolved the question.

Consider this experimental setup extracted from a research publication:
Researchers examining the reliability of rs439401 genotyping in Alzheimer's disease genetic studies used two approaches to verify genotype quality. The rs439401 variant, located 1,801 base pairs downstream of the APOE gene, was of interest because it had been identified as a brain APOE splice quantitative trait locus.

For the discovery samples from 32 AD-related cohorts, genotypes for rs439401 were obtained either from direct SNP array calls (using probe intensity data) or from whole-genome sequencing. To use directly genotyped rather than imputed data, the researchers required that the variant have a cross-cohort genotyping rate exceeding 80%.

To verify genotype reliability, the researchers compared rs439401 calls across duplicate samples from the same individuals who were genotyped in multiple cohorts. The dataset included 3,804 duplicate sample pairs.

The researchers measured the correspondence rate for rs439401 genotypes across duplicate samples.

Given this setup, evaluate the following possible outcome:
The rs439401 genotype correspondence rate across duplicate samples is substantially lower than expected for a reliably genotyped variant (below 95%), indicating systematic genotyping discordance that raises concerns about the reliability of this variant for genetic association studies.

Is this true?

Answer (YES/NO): NO